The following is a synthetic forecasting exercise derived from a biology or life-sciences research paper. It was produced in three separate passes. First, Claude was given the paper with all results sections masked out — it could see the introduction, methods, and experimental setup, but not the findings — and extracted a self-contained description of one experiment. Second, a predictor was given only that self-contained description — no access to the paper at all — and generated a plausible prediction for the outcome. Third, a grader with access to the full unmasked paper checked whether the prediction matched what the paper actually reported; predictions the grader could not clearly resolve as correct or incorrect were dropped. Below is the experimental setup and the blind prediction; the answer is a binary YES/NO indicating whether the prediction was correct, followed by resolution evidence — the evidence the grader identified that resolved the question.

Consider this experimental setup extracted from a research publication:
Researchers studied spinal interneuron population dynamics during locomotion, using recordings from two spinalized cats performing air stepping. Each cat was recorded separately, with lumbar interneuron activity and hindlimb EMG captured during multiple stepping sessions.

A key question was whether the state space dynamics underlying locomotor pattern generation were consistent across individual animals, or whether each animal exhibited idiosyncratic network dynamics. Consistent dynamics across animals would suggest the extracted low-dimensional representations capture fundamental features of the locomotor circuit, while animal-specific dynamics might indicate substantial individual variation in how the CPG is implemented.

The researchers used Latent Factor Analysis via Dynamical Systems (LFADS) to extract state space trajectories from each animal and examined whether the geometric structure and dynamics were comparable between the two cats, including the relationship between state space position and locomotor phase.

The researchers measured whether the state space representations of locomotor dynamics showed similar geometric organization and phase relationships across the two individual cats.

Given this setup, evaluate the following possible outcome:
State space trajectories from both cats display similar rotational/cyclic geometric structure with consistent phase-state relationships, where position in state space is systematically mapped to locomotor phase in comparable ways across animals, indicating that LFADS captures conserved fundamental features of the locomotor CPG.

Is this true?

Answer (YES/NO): YES